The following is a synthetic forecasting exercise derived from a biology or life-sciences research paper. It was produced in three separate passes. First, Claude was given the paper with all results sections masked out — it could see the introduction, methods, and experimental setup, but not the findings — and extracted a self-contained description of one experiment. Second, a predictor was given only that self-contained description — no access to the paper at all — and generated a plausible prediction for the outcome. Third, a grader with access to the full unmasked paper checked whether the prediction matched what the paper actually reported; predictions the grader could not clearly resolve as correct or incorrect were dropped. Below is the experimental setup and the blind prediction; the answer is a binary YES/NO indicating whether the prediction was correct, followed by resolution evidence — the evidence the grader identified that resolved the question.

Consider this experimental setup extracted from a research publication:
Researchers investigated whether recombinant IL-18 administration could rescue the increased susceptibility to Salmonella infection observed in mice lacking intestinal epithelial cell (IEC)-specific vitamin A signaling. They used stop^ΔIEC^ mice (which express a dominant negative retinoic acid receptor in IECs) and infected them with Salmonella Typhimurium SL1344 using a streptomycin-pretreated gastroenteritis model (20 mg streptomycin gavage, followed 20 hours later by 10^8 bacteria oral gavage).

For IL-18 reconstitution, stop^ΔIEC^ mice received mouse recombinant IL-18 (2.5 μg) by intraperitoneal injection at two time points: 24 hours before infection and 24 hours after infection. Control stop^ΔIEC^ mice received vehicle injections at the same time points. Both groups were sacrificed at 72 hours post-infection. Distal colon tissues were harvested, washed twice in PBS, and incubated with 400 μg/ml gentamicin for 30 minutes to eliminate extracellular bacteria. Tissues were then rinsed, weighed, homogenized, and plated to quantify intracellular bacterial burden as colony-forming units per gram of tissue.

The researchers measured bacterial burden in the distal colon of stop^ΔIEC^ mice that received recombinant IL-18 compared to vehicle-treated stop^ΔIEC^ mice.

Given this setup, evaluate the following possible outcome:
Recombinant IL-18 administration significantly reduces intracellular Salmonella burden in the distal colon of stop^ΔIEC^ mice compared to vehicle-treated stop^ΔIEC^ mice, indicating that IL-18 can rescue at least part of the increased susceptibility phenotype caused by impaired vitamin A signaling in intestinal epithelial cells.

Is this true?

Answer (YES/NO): YES